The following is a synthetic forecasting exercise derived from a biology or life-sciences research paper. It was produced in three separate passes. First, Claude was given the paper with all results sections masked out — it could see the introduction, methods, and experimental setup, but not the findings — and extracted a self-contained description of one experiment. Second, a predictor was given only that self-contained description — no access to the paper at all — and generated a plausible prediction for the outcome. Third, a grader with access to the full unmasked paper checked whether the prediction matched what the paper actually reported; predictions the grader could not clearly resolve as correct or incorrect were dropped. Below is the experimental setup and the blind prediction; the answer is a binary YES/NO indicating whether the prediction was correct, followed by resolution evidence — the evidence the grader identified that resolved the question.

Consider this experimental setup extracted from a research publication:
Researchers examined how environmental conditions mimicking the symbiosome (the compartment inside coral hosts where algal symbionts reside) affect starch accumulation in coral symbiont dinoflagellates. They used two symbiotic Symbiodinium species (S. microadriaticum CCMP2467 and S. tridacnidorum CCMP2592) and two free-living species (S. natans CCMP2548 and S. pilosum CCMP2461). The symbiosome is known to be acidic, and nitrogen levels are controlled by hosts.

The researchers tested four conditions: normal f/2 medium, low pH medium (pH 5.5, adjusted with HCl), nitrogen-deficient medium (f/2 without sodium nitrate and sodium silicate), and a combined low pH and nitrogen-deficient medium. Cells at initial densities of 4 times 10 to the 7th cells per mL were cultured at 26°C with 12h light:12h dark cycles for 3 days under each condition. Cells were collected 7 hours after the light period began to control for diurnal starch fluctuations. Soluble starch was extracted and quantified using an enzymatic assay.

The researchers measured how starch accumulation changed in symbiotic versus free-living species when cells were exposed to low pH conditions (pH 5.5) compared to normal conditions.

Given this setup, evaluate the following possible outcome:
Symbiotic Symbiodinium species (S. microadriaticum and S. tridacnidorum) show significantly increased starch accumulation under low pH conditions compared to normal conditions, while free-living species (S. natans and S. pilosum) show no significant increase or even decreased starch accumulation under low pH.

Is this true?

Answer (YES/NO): NO